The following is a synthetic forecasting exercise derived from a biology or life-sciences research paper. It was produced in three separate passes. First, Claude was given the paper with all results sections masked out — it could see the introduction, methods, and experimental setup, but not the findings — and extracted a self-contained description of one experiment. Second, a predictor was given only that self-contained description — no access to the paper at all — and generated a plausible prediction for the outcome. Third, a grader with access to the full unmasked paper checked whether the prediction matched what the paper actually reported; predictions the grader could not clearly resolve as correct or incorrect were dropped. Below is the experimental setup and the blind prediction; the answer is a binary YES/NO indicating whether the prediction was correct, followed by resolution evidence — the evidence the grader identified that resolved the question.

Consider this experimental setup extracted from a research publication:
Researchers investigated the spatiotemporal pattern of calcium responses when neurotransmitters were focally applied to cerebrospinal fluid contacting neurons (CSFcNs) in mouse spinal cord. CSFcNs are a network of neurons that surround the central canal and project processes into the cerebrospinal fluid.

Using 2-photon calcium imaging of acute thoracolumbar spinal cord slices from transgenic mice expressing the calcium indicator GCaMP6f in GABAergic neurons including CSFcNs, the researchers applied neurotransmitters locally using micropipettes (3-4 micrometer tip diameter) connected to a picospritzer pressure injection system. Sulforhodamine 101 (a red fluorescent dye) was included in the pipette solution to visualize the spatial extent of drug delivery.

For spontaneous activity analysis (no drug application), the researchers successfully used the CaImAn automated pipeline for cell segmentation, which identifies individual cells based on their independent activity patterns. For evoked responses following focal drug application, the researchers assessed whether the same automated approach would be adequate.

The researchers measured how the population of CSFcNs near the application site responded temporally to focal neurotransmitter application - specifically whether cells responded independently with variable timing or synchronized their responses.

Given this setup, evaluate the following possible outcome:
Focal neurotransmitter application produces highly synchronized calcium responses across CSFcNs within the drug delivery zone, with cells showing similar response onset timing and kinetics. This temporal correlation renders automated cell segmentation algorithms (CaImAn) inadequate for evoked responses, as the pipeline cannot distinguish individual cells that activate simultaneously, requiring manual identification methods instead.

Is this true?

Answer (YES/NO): YES